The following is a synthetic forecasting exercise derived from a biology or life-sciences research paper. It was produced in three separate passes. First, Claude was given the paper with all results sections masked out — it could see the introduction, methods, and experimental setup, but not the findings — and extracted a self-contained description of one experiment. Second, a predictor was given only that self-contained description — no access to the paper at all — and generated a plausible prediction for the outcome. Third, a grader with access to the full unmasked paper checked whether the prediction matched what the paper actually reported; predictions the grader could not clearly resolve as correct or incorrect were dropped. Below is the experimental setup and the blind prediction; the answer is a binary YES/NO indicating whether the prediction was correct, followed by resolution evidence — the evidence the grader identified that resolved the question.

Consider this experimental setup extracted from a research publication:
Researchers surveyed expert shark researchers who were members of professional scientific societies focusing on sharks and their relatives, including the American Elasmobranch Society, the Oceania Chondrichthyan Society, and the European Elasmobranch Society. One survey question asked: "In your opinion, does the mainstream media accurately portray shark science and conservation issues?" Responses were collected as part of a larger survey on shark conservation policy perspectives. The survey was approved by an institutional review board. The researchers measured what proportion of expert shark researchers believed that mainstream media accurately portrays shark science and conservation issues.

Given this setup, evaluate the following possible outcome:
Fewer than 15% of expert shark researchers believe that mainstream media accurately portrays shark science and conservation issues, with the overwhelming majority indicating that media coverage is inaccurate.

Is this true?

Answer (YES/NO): YES